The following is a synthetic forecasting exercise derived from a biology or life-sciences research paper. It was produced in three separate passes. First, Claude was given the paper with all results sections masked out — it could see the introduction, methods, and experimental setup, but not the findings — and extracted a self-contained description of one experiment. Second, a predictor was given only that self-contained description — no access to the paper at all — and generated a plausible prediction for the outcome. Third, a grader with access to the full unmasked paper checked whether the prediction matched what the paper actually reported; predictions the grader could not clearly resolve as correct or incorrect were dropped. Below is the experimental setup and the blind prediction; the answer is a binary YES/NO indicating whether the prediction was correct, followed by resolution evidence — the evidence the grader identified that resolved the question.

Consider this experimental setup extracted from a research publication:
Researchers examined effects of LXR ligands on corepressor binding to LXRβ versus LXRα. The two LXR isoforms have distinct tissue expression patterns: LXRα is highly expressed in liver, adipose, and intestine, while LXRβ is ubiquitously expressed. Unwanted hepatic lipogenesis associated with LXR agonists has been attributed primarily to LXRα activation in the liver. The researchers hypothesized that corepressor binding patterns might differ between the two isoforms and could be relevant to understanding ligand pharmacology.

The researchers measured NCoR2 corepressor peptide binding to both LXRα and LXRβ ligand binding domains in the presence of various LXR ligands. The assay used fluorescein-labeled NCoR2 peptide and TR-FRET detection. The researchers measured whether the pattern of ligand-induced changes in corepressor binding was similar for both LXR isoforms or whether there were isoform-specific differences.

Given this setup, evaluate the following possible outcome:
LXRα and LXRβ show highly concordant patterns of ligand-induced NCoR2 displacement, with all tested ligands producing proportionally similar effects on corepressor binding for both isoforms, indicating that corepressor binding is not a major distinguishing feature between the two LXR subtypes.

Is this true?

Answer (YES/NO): NO